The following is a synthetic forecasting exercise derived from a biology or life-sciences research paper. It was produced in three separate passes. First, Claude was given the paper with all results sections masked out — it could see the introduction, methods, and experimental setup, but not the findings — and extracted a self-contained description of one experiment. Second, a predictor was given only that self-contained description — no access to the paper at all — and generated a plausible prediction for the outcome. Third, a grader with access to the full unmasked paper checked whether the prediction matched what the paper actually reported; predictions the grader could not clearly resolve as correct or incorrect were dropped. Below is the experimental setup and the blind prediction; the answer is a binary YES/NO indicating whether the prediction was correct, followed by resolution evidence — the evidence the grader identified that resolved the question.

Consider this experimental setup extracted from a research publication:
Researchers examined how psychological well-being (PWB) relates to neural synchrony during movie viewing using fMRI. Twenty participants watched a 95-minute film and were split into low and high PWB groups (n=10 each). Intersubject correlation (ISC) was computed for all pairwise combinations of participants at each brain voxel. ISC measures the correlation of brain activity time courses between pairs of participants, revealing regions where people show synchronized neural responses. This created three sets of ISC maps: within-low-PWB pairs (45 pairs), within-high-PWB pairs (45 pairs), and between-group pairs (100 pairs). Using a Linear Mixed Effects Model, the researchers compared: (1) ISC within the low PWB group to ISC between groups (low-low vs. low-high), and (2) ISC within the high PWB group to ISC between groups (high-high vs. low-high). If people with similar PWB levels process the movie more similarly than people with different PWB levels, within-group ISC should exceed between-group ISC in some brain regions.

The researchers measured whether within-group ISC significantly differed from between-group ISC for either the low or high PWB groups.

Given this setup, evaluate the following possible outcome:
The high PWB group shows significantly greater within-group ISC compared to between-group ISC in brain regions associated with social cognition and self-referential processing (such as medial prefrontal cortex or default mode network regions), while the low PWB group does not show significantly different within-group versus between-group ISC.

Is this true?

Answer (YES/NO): NO